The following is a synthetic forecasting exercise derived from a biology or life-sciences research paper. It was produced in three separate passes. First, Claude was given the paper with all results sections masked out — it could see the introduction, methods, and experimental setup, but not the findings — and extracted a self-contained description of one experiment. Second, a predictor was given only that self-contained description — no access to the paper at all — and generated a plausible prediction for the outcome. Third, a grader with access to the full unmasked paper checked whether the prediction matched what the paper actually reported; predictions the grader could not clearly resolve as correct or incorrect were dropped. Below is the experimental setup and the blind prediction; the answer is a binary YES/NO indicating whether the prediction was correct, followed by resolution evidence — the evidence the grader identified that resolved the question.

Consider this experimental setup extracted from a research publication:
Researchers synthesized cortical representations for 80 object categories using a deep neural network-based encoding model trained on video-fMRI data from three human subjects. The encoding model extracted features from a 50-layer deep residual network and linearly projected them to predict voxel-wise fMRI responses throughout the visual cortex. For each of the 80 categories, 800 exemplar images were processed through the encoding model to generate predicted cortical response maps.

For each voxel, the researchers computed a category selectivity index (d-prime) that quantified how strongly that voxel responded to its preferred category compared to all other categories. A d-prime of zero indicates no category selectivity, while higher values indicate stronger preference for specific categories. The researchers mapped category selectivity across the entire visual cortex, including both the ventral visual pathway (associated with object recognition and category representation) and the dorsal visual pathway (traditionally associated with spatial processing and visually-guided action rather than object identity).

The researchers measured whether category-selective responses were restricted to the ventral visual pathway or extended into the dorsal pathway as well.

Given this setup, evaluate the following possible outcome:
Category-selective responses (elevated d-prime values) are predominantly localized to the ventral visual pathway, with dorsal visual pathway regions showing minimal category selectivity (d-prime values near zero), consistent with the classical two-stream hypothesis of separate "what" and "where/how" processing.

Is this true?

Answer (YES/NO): NO